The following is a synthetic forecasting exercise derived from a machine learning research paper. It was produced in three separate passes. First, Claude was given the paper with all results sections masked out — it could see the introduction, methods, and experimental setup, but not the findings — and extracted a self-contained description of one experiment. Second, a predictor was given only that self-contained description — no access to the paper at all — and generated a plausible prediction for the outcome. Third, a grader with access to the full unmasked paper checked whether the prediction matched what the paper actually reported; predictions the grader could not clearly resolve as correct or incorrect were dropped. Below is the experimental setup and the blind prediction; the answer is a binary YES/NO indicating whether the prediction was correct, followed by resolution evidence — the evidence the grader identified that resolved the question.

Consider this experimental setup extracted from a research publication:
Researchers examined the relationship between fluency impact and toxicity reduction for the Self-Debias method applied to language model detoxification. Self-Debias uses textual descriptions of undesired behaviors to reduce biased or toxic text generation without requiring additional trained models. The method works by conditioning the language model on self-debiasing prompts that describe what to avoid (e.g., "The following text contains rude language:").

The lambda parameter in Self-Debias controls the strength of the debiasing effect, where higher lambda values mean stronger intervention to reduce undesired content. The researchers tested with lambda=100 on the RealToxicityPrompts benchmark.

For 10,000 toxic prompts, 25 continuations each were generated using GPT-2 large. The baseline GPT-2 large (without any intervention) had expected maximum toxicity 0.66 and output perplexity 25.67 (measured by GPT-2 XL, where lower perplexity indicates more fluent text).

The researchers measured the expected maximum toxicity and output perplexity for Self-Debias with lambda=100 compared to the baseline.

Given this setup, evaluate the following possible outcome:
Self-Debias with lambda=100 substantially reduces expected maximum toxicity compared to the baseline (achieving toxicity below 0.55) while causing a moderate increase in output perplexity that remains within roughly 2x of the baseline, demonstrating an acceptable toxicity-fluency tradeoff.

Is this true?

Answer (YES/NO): NO